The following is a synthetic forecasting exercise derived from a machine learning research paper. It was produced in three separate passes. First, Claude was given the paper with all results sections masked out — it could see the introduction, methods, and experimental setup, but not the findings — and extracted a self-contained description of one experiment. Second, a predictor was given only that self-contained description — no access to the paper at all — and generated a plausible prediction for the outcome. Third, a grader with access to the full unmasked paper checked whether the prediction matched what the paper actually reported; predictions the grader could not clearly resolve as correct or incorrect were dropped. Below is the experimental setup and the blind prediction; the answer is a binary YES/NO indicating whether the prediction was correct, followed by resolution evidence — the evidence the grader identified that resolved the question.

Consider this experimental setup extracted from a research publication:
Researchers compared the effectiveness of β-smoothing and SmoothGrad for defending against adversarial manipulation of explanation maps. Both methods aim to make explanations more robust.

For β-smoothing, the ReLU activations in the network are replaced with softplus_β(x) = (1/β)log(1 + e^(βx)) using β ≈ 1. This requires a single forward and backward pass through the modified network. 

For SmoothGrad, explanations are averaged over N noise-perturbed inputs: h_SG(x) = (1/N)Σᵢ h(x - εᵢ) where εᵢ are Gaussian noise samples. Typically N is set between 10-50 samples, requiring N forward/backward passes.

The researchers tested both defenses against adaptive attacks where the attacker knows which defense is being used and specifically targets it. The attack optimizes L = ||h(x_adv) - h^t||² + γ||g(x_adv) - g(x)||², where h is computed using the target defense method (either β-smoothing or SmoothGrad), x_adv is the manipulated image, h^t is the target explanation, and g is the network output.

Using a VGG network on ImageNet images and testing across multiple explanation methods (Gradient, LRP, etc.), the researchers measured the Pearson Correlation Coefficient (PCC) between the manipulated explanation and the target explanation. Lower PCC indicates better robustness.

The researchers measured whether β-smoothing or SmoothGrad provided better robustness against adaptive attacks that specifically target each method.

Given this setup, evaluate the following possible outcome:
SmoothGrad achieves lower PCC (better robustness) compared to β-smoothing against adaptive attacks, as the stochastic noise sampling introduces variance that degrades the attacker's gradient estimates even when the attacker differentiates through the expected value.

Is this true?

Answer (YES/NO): NO